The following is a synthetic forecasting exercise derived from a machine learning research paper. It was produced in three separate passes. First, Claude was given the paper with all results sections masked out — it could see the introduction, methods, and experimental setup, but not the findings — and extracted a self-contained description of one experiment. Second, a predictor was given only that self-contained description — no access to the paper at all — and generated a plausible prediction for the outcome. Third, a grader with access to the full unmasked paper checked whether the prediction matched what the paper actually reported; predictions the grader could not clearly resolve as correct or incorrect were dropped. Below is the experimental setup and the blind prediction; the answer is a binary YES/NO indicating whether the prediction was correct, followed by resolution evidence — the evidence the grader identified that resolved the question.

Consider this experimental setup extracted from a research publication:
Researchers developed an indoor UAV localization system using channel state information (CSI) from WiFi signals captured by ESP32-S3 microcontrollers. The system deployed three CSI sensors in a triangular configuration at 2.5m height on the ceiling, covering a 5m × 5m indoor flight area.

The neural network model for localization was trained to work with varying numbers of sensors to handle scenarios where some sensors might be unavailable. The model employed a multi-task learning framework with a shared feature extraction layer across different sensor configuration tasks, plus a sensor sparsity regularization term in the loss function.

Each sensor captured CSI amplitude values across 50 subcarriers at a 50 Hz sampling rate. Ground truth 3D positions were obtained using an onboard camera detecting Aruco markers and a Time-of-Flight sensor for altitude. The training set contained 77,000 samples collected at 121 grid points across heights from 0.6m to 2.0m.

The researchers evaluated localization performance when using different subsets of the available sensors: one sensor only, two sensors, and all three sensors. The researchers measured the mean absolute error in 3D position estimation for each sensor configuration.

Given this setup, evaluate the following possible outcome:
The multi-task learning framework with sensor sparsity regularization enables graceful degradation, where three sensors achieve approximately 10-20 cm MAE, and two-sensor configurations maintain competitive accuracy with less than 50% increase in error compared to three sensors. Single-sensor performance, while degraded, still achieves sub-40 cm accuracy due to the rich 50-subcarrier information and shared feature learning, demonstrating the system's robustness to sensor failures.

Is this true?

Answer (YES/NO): NO